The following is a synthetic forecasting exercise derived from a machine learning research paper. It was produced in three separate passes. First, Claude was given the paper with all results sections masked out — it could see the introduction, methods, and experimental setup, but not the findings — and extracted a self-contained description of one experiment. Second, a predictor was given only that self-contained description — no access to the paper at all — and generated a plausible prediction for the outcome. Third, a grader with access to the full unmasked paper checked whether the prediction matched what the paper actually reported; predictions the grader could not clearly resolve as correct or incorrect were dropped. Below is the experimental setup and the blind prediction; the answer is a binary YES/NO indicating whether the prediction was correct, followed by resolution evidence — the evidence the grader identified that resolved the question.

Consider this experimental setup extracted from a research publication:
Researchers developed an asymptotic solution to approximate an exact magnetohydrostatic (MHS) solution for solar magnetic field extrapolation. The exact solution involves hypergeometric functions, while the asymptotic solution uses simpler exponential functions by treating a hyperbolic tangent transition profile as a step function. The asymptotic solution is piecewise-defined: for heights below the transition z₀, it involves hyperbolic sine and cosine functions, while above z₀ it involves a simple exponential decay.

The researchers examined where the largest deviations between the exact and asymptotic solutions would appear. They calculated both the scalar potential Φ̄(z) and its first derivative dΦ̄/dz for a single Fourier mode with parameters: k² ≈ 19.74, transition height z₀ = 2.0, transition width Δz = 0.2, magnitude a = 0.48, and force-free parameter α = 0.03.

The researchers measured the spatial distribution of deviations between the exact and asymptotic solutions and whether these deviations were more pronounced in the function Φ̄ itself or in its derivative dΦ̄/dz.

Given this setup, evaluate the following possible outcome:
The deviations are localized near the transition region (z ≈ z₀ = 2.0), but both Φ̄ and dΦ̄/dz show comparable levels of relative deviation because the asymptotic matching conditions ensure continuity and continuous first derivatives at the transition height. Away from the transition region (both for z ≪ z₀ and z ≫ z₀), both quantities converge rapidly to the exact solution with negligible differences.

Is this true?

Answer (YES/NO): NO